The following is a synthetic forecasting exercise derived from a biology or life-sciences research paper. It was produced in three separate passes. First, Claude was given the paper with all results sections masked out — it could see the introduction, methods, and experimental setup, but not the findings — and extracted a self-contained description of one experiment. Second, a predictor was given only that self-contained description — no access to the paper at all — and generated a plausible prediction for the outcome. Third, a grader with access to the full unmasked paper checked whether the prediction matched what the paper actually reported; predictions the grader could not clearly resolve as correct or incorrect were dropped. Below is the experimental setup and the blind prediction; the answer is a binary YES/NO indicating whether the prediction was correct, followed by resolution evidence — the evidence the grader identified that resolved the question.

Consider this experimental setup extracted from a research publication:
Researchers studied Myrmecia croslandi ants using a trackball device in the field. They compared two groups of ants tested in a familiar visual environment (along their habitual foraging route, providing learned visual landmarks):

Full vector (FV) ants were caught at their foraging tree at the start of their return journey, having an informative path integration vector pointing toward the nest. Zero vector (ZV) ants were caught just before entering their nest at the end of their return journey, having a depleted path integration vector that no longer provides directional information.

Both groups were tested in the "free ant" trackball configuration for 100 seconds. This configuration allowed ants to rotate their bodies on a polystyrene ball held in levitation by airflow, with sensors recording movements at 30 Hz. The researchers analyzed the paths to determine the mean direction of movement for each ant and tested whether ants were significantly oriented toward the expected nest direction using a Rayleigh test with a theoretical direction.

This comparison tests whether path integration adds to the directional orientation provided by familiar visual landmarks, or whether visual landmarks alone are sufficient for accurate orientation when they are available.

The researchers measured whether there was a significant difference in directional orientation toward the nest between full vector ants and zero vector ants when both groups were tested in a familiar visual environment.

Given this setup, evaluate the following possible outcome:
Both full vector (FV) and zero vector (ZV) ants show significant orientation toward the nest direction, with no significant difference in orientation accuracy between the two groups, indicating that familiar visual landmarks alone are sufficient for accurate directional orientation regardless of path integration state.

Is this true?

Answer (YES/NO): YES